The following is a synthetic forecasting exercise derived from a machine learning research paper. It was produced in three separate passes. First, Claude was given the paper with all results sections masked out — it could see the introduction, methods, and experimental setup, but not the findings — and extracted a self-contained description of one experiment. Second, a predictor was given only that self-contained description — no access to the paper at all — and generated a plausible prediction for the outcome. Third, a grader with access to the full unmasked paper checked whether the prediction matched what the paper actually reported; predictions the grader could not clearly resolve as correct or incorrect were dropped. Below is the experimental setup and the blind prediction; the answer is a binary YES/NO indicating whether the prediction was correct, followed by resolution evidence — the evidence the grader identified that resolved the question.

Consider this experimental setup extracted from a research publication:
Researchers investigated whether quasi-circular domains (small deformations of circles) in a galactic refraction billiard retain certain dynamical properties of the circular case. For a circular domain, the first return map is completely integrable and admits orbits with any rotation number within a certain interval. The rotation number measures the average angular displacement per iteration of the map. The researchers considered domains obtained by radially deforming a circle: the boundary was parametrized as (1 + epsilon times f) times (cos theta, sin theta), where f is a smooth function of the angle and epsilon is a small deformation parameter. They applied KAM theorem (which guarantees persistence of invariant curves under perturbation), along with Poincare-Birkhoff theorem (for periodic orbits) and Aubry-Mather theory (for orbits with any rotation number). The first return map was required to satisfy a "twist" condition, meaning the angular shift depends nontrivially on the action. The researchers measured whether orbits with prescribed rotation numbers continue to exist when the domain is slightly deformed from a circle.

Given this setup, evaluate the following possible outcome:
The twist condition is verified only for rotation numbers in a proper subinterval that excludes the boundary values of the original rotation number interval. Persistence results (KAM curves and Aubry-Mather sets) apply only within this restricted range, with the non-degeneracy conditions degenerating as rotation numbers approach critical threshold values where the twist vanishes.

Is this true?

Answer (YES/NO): NO